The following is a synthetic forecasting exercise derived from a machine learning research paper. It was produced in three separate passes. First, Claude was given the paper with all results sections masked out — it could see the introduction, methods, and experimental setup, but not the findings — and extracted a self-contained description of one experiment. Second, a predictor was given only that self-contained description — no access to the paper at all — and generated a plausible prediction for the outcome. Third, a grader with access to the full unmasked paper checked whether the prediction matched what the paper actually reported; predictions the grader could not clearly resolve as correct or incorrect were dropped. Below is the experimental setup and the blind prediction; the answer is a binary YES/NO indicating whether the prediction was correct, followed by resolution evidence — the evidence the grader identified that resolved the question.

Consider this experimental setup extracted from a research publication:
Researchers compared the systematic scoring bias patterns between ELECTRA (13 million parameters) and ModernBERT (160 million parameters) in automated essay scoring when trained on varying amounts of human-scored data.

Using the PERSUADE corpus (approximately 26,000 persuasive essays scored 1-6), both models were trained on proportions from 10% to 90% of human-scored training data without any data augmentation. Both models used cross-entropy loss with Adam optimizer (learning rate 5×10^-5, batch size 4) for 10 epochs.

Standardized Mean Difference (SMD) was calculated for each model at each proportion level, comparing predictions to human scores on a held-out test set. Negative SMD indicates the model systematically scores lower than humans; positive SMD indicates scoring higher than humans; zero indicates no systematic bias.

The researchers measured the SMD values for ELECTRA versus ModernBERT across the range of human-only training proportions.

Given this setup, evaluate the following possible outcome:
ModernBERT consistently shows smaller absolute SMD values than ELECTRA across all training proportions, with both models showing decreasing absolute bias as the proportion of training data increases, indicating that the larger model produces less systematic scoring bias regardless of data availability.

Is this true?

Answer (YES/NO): NO